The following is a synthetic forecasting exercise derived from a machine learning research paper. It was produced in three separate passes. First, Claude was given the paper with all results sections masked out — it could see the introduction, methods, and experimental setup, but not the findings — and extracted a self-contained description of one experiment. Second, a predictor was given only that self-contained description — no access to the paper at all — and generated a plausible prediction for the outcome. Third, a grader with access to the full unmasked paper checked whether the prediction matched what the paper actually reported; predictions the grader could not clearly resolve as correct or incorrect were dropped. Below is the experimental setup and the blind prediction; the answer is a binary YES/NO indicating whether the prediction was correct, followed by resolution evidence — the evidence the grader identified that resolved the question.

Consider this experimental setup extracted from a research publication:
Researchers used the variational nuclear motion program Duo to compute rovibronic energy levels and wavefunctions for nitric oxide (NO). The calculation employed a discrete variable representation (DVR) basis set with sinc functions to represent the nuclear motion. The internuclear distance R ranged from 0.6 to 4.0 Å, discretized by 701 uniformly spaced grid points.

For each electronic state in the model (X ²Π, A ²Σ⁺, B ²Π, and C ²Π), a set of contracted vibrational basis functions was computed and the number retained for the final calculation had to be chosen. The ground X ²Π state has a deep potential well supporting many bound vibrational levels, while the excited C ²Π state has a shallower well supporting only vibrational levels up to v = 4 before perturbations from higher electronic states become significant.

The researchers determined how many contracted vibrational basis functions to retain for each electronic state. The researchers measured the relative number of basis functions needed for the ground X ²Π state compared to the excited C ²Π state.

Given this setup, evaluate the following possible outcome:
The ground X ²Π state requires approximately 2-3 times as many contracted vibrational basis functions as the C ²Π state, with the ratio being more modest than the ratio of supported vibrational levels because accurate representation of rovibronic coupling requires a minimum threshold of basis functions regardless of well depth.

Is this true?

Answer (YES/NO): NO